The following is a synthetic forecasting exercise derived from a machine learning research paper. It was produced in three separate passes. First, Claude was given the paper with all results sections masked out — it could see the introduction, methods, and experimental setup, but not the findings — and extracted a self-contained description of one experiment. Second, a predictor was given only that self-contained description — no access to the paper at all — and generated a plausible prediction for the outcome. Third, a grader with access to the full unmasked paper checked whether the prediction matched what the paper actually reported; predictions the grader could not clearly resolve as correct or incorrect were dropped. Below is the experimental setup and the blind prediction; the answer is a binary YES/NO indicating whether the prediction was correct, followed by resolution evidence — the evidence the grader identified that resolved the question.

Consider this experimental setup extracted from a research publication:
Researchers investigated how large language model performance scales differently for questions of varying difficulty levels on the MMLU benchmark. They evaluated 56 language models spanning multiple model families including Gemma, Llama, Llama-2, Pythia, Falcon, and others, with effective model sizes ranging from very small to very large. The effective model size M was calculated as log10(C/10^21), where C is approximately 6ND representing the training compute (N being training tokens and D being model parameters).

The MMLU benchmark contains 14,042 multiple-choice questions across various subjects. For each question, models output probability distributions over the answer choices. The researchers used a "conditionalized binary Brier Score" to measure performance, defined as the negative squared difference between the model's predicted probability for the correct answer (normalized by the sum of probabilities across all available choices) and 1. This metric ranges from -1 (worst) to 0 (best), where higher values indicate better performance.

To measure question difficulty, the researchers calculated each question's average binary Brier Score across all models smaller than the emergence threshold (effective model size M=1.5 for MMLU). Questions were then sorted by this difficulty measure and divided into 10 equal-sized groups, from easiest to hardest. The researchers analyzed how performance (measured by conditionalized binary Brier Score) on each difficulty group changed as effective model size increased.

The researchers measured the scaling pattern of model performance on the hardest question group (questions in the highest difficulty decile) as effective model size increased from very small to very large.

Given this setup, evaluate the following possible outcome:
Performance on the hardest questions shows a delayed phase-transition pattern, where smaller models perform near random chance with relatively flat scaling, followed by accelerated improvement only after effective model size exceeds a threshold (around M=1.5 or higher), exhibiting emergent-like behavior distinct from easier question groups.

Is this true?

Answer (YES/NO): NO